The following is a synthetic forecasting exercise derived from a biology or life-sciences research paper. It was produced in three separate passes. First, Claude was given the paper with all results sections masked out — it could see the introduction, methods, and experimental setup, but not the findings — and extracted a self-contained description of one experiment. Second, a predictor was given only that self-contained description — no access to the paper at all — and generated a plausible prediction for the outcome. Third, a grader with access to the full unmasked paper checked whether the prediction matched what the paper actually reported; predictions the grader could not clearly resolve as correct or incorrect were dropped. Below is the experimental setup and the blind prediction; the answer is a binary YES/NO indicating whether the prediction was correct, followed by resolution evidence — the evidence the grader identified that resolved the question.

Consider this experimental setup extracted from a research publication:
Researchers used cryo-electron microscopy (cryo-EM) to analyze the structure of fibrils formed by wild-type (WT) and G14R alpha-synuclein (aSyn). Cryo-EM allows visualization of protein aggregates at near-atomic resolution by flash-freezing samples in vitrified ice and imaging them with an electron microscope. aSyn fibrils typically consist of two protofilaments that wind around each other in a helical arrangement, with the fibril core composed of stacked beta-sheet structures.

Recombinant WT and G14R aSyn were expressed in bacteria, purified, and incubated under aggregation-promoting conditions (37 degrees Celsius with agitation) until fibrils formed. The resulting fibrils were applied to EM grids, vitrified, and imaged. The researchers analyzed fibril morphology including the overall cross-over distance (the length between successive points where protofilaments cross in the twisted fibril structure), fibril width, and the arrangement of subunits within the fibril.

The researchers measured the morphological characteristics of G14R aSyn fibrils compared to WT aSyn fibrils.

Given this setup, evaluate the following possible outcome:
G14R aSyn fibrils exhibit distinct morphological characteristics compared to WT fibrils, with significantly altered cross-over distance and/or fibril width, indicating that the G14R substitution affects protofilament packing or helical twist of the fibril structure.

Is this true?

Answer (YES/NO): YES